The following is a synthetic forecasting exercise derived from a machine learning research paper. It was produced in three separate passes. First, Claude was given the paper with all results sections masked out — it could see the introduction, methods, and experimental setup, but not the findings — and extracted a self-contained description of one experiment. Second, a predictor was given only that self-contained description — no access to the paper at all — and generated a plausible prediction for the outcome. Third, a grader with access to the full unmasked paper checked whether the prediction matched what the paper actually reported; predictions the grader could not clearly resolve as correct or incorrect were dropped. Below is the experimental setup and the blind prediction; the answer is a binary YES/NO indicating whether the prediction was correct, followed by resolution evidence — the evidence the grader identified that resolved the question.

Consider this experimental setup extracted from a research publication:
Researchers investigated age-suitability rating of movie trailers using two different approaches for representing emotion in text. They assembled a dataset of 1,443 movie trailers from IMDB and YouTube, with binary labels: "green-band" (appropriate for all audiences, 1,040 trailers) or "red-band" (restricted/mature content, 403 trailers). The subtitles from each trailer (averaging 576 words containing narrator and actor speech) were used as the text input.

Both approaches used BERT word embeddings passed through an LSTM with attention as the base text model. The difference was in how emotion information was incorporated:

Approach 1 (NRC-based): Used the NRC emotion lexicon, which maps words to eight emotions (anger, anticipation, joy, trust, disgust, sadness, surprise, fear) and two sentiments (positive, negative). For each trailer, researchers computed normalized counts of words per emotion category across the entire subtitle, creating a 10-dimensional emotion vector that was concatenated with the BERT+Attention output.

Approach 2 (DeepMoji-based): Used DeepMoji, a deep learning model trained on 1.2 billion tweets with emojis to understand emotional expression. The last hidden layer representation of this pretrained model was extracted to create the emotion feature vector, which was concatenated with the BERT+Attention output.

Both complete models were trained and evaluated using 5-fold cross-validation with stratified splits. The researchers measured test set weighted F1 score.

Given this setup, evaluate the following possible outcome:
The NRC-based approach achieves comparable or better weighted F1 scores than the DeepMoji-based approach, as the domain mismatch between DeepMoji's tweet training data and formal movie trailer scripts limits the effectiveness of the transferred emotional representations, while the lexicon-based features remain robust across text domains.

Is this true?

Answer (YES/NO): NO